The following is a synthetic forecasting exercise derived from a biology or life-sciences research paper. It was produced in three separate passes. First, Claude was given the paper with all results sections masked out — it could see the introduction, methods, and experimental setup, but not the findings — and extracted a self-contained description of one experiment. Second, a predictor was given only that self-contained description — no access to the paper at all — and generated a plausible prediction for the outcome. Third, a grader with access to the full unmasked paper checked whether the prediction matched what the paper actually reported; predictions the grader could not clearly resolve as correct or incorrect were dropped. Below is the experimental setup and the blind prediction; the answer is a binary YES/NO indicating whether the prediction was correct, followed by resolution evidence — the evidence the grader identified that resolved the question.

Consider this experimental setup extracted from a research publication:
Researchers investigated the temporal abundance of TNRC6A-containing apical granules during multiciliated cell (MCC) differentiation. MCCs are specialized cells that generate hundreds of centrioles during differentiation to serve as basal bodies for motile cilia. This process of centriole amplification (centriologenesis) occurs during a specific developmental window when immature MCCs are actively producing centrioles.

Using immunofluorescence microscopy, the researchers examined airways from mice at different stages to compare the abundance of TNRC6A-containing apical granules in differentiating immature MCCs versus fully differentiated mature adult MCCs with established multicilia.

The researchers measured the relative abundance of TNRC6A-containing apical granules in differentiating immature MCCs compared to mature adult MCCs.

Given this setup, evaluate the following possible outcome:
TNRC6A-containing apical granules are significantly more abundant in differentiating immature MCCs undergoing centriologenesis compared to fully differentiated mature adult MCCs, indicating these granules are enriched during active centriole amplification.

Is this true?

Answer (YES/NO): YES